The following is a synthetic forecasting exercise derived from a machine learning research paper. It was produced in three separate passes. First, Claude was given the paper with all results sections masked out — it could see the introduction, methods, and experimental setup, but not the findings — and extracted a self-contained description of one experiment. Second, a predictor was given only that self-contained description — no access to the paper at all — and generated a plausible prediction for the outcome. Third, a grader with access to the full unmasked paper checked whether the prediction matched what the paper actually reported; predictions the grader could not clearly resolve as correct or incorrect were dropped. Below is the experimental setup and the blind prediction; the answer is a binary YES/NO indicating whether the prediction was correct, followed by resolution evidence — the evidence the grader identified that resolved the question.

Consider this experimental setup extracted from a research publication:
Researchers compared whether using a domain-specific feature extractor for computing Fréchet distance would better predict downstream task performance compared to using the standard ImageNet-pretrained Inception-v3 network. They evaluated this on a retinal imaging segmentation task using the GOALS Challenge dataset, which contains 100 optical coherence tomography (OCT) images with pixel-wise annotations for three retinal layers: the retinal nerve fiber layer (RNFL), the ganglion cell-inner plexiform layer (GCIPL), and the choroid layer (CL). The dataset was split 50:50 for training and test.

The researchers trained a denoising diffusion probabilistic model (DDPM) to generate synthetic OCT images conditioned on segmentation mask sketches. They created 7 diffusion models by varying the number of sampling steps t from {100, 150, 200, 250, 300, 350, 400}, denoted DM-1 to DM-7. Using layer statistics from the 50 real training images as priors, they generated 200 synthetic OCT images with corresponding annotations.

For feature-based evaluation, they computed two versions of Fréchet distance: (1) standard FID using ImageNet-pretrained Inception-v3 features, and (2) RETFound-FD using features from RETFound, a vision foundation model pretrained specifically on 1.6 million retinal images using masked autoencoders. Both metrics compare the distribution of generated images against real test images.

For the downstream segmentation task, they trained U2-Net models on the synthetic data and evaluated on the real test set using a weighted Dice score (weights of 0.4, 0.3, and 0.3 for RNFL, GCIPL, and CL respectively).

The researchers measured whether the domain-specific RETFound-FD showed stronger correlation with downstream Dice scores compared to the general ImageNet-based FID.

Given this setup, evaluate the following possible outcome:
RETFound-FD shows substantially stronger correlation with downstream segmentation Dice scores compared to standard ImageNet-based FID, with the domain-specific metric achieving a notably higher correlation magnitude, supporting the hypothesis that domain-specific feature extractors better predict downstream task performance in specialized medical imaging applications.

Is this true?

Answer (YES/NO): NO